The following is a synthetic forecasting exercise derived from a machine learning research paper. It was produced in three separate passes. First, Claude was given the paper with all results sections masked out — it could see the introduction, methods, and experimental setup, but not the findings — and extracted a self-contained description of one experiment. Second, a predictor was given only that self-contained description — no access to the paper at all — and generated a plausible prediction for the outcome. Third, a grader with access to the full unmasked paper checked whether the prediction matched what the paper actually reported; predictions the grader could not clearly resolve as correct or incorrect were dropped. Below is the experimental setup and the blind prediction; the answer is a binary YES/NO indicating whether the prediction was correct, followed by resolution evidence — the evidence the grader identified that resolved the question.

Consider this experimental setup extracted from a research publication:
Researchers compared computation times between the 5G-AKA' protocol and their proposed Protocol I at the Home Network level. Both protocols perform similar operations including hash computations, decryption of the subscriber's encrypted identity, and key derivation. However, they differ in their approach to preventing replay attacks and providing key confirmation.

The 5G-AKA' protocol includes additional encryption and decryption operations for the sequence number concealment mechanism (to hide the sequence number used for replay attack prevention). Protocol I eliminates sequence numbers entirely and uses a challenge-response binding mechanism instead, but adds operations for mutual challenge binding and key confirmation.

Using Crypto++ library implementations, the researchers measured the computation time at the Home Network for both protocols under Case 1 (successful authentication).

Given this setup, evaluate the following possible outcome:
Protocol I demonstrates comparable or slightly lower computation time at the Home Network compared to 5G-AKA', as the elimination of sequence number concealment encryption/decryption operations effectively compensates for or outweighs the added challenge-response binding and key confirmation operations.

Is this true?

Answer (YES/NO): NO